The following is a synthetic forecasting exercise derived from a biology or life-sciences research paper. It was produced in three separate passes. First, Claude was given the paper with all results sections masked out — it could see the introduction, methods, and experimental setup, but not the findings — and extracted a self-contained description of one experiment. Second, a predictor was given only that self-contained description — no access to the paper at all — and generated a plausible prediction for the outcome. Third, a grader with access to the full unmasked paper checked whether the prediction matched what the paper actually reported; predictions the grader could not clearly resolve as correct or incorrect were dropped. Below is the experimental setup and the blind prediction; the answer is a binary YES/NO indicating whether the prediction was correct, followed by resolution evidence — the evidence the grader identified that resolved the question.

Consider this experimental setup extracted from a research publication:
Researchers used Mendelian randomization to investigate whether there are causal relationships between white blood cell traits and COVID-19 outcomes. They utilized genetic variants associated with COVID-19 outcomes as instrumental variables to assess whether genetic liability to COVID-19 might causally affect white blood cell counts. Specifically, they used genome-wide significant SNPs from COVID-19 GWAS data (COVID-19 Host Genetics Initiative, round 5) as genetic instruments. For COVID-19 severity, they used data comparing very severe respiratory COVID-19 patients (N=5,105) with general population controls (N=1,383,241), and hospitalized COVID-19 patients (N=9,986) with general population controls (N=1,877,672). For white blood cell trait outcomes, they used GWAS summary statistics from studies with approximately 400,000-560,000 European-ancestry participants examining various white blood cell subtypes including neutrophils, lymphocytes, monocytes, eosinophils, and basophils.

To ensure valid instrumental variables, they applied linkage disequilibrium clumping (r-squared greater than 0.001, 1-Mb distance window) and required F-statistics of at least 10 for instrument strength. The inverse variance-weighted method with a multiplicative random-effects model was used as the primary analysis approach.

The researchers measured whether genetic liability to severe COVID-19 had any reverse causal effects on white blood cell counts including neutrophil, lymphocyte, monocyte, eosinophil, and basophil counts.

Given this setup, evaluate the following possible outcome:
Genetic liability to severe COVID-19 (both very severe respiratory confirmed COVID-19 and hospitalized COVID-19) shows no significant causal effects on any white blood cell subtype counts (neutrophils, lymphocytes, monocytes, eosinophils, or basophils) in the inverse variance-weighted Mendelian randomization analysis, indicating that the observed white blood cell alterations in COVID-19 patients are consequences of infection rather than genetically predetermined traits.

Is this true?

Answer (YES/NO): YES